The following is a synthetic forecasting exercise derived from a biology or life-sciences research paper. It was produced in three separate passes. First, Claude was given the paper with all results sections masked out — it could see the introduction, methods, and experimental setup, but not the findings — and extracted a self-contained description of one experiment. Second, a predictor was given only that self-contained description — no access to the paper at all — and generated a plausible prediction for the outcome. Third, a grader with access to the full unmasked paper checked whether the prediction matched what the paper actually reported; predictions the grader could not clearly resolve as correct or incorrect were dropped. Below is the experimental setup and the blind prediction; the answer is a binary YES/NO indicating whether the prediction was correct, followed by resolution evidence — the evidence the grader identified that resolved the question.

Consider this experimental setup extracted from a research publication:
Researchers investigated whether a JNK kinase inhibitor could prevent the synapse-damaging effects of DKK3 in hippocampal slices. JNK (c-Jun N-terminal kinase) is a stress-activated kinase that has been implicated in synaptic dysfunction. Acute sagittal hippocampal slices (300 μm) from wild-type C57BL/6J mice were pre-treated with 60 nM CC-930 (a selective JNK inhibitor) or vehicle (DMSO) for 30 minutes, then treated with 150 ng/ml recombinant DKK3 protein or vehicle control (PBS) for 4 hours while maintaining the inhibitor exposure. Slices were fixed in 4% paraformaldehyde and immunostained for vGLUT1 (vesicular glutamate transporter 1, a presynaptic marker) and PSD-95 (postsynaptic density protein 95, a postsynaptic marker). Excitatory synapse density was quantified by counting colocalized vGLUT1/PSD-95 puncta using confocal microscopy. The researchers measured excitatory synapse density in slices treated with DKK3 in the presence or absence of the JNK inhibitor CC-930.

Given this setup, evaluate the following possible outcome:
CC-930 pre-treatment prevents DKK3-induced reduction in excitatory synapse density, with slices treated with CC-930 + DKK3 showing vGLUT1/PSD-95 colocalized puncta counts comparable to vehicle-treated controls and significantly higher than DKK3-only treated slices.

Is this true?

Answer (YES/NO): NO